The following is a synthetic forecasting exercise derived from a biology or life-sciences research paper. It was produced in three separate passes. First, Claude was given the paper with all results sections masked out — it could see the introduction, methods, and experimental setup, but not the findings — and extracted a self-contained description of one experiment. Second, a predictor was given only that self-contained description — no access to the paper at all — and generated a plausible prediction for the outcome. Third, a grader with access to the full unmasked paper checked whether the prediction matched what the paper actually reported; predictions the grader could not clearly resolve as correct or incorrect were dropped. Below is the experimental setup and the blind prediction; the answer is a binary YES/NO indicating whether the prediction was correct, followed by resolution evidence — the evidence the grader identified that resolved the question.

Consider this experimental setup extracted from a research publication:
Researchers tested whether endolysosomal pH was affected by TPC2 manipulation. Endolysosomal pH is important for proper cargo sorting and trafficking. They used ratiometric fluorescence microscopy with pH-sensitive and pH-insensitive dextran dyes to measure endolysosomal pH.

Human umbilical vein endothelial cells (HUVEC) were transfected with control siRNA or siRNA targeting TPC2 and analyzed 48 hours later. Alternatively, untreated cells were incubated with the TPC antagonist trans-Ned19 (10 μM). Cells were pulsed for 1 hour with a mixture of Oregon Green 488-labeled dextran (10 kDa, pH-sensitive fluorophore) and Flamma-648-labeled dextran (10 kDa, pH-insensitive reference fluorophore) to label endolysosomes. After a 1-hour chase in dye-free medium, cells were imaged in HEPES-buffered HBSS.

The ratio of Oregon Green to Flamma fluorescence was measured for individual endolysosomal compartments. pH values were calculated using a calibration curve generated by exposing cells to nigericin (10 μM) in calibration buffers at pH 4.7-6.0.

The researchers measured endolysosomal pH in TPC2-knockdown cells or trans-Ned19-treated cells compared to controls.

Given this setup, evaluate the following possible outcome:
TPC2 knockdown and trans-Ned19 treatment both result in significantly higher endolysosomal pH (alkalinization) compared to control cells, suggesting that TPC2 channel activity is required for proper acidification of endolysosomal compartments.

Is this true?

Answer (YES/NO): NO